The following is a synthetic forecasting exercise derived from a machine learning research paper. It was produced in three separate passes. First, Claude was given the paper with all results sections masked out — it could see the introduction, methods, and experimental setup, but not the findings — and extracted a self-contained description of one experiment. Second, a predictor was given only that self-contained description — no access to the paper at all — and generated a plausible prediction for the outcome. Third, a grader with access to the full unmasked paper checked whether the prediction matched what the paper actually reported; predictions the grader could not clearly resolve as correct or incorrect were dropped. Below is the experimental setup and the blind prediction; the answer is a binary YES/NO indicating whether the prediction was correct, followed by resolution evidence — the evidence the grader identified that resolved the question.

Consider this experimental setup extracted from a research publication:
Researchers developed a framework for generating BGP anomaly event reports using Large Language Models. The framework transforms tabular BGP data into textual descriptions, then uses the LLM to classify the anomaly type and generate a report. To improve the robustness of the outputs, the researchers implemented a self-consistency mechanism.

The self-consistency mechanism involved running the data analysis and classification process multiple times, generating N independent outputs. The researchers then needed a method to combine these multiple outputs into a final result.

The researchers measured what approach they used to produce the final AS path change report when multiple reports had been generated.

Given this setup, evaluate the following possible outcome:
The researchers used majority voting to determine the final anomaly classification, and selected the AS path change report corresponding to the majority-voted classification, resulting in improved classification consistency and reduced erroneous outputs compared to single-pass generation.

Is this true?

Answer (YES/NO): NO